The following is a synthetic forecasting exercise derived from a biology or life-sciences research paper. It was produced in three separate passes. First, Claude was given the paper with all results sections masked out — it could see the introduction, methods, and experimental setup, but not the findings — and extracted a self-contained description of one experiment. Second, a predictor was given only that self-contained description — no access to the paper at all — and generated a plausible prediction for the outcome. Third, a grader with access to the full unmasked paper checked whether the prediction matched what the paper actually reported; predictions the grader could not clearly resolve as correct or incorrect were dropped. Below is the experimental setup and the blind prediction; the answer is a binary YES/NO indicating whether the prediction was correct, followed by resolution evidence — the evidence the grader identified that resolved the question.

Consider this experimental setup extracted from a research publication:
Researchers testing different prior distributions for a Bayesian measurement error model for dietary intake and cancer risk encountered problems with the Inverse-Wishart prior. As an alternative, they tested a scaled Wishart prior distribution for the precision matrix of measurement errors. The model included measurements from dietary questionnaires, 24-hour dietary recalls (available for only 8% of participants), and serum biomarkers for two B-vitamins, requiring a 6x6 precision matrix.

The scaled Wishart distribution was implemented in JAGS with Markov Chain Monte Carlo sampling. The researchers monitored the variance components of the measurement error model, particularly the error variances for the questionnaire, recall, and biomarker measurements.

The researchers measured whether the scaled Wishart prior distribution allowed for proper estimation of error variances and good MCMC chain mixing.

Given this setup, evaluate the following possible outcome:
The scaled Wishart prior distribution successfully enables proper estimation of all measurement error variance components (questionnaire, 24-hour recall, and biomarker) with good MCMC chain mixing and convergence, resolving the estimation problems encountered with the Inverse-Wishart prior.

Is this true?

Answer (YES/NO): NO